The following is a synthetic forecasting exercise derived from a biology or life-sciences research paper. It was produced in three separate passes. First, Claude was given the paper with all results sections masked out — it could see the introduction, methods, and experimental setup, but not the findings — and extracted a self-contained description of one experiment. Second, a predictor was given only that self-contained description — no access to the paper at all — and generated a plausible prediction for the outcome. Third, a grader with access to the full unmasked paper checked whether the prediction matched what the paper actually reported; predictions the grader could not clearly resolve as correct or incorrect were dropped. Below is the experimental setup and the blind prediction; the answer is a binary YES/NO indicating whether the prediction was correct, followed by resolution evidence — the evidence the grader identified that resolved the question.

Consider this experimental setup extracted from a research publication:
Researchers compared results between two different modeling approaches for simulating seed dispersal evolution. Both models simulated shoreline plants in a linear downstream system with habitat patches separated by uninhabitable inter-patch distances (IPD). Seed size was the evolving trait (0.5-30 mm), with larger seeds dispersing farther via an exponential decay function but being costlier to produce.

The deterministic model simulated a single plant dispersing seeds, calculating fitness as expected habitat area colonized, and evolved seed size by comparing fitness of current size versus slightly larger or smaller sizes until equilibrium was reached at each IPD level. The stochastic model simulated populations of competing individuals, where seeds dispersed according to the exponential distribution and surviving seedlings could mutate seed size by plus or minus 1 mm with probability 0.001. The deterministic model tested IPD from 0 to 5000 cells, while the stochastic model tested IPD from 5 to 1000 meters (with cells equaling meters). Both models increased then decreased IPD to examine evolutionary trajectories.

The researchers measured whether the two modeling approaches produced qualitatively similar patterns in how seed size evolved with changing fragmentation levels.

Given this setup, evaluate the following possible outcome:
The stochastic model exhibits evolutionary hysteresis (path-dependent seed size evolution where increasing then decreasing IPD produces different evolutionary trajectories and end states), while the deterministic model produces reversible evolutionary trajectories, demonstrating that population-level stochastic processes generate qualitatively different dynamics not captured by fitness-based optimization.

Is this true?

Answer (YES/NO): NO